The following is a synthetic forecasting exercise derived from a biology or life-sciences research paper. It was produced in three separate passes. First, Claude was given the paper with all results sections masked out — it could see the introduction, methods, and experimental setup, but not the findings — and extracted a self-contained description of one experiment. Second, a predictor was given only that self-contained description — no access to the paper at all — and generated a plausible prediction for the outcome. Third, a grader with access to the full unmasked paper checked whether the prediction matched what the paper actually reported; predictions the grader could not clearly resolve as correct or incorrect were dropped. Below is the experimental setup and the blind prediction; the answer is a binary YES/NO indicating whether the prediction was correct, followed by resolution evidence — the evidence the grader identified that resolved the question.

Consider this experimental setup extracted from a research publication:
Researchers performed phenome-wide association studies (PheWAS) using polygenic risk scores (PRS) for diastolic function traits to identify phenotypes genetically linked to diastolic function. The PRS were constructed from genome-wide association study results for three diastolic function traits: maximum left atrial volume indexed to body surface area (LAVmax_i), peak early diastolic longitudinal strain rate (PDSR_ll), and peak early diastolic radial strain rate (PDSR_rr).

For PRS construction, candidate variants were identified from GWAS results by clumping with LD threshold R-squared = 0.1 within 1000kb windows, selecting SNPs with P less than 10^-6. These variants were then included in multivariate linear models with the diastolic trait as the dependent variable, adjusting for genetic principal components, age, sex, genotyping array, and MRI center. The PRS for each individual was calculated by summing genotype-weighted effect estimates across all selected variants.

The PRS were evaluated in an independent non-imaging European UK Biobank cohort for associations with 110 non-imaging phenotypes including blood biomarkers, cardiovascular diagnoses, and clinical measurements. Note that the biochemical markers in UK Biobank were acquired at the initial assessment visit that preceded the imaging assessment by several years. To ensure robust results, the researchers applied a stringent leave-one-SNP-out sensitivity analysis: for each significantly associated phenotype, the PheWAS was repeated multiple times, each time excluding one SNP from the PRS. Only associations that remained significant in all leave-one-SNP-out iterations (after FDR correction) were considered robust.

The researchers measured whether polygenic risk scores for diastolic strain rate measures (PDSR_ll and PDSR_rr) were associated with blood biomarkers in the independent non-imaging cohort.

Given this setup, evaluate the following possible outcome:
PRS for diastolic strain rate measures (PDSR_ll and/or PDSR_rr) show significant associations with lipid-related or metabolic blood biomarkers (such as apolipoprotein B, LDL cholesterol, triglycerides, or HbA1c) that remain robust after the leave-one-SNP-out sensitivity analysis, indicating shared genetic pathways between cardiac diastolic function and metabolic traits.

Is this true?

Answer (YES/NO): NO